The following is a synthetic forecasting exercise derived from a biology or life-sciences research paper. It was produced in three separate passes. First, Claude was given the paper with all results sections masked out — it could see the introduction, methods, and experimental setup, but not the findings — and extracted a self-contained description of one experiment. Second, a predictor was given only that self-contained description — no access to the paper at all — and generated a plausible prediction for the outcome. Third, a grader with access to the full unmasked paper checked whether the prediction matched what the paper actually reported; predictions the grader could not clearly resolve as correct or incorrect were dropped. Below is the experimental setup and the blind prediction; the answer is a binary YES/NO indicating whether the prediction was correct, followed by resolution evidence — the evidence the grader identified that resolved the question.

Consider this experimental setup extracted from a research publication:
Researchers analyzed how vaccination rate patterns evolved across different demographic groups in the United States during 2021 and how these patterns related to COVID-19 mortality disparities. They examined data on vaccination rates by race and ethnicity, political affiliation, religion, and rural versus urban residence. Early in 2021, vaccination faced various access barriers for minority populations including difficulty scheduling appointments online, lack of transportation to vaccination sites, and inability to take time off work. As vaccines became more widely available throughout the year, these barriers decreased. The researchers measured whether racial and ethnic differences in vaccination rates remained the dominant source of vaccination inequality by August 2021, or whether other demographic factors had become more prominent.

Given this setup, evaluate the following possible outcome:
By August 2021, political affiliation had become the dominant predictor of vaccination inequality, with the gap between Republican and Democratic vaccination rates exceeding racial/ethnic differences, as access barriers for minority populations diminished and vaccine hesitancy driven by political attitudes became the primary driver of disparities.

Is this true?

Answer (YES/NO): YES